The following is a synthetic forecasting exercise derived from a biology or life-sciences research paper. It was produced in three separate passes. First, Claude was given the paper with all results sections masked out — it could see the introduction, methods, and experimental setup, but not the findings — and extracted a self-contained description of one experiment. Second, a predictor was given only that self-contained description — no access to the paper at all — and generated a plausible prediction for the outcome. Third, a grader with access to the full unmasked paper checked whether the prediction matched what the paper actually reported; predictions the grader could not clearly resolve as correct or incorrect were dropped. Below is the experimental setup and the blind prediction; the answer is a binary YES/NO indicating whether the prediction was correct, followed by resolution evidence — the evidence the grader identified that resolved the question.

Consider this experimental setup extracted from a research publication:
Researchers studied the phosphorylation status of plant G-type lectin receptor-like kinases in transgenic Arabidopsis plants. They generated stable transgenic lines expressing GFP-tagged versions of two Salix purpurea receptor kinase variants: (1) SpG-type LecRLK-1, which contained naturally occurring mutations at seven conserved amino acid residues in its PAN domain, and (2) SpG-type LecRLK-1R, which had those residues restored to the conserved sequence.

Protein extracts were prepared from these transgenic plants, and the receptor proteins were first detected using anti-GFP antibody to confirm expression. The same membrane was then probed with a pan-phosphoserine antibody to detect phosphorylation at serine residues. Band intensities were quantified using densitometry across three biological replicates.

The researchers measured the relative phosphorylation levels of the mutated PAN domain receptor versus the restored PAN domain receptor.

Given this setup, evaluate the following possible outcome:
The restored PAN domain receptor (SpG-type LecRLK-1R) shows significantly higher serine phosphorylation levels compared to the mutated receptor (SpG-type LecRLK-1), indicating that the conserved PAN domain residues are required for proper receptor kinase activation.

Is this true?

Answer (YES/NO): YES